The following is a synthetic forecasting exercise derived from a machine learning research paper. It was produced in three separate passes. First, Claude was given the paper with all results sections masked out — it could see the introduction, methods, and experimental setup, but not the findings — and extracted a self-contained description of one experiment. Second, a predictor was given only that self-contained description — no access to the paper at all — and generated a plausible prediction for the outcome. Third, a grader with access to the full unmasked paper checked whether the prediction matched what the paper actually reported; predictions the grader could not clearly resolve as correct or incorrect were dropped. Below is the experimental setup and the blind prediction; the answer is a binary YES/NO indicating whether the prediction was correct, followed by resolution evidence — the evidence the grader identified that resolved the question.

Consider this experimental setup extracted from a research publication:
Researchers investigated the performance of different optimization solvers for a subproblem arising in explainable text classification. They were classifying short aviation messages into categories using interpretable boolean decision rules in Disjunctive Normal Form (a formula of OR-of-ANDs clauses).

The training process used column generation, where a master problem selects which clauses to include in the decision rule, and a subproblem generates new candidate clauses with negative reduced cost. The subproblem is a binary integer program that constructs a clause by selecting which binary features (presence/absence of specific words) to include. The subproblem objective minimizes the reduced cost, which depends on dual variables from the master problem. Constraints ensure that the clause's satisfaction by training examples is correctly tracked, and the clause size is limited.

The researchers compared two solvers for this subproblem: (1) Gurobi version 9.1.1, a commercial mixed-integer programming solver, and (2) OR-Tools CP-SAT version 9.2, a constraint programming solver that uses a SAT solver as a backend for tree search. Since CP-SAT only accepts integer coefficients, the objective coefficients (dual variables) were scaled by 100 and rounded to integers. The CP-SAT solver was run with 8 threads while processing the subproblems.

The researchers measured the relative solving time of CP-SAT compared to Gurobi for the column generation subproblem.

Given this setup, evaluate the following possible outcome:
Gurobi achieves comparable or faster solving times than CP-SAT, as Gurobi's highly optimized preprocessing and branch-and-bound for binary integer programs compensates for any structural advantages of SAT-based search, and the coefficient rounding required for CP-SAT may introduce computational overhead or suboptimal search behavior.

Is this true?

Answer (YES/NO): NO